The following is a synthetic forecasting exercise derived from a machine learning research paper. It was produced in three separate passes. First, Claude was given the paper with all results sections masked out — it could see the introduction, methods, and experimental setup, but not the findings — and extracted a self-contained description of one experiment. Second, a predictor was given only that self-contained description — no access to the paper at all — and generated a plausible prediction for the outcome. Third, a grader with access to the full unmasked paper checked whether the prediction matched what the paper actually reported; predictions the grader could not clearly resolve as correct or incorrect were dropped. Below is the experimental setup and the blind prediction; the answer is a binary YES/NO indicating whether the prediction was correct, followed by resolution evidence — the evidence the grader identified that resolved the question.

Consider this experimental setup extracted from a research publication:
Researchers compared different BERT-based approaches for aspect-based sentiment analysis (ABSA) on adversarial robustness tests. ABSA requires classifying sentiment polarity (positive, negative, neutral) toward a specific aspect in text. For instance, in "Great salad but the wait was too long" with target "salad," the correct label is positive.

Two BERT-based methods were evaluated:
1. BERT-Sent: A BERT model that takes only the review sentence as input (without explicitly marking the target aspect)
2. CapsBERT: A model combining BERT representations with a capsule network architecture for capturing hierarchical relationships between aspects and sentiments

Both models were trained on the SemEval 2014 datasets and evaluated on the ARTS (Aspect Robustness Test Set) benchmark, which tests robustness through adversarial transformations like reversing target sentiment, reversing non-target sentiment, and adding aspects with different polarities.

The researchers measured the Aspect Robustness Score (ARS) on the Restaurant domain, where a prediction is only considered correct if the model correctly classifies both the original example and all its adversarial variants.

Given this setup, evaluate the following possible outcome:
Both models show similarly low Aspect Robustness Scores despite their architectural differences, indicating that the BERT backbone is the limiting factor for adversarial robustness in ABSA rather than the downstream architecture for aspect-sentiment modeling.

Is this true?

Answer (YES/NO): NO